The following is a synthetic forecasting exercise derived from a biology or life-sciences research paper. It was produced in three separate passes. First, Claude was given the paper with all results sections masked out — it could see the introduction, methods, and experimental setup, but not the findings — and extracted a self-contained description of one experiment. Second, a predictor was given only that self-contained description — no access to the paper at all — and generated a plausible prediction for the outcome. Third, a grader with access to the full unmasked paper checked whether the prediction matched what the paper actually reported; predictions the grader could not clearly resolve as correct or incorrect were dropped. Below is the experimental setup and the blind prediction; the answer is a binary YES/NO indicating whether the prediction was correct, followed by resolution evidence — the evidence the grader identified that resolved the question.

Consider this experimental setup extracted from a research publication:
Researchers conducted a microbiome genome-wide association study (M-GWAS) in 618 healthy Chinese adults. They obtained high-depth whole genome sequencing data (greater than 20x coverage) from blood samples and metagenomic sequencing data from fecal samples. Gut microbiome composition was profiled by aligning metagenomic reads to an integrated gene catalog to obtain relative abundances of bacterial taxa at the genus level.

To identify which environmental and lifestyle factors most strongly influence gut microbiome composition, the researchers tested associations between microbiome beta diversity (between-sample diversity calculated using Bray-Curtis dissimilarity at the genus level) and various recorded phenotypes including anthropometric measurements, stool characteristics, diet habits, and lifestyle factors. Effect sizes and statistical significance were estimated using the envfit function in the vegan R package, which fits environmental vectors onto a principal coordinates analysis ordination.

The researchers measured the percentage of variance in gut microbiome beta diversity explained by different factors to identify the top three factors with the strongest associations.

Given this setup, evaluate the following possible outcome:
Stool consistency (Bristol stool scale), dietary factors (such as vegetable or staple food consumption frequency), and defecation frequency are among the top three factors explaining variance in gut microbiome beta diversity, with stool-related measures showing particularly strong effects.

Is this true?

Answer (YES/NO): NO